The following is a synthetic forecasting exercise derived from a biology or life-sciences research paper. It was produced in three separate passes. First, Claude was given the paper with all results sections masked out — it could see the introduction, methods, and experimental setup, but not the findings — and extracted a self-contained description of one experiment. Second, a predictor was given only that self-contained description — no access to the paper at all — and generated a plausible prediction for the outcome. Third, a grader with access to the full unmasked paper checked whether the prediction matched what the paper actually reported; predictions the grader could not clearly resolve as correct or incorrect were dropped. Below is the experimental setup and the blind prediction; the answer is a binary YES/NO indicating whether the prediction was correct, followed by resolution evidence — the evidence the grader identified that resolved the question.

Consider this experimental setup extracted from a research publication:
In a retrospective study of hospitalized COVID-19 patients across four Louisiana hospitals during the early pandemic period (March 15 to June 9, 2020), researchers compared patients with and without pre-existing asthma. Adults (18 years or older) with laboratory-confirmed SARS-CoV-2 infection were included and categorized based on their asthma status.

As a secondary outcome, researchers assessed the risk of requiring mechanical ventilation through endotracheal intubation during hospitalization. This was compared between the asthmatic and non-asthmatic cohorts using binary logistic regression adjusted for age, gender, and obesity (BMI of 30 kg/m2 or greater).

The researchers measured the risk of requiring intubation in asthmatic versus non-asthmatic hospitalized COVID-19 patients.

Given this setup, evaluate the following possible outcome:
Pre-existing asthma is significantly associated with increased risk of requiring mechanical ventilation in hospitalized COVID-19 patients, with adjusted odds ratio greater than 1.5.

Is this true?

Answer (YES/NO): NO